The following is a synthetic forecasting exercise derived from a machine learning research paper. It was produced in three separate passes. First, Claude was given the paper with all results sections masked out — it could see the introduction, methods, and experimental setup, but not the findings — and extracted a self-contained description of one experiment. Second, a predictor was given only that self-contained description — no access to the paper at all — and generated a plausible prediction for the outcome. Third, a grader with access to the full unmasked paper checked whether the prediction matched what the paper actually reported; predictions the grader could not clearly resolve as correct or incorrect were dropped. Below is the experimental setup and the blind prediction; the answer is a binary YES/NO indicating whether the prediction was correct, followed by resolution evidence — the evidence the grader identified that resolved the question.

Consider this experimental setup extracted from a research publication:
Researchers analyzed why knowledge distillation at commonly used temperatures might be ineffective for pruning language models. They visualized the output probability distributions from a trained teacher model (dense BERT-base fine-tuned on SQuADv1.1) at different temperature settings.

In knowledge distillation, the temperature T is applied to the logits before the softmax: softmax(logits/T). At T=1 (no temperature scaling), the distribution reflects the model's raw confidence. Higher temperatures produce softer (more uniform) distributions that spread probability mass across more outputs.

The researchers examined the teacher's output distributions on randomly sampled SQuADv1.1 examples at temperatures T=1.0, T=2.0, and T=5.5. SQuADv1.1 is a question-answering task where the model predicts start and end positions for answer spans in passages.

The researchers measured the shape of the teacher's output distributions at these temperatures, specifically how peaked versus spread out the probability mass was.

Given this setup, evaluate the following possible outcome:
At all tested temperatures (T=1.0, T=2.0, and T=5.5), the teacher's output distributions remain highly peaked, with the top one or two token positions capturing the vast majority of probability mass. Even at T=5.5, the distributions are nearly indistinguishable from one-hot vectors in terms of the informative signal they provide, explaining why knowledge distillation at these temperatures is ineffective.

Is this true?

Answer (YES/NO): NO